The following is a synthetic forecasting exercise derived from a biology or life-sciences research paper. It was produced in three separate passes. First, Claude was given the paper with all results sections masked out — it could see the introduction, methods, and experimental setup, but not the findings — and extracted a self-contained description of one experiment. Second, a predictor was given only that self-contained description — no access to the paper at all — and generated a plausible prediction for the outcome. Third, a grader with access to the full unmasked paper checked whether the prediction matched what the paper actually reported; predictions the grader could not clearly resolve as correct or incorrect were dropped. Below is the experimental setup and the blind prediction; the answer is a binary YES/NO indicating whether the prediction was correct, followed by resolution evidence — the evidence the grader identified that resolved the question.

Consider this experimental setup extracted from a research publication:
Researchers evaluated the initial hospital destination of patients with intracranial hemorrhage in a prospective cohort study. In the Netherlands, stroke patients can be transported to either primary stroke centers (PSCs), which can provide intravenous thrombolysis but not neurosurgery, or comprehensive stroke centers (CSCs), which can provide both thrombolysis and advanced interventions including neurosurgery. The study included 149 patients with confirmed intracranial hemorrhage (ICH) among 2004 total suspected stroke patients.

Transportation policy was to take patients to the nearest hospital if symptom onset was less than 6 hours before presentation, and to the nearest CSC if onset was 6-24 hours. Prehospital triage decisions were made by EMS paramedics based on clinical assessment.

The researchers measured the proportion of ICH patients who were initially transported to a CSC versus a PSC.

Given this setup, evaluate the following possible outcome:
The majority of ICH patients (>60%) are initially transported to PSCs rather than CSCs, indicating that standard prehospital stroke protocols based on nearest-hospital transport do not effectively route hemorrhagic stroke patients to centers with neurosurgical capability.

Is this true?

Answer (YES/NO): NO